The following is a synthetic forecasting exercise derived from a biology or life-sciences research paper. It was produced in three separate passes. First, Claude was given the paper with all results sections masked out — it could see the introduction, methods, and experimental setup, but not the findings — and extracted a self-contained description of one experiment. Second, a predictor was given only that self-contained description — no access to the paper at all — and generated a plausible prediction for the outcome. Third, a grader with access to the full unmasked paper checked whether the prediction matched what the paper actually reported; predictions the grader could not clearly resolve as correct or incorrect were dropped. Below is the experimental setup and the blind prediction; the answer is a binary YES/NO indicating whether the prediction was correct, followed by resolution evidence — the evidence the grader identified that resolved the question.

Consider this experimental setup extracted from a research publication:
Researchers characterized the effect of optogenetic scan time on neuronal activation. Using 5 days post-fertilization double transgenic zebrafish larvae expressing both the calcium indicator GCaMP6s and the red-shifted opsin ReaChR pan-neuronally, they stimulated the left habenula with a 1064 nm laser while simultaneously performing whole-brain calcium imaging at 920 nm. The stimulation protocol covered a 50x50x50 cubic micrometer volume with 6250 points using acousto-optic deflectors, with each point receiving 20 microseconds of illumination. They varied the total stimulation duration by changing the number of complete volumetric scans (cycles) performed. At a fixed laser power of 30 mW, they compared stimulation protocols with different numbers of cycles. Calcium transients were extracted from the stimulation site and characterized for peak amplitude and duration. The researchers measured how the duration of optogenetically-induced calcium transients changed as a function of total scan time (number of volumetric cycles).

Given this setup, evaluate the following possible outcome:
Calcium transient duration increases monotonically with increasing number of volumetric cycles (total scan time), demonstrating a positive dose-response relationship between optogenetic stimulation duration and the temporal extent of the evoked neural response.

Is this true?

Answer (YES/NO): NO